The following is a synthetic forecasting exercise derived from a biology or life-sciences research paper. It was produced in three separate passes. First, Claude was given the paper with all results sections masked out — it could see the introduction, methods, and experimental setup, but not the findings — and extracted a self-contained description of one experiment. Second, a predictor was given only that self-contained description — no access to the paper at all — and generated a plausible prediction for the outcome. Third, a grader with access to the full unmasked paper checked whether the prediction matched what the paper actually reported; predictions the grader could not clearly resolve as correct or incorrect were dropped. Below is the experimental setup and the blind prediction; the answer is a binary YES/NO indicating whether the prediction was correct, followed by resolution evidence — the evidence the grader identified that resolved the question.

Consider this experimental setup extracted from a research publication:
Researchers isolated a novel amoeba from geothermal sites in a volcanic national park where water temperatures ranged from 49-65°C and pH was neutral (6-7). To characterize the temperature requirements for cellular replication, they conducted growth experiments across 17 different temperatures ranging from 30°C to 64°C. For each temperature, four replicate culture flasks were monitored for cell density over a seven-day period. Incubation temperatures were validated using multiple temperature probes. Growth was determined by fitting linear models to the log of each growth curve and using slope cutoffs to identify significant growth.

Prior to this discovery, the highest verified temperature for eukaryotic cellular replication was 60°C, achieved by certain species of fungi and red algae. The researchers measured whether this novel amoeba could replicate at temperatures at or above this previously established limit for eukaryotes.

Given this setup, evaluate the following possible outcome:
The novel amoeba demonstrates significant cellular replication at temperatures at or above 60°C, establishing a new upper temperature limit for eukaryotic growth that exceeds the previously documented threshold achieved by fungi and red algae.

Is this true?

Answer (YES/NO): YES